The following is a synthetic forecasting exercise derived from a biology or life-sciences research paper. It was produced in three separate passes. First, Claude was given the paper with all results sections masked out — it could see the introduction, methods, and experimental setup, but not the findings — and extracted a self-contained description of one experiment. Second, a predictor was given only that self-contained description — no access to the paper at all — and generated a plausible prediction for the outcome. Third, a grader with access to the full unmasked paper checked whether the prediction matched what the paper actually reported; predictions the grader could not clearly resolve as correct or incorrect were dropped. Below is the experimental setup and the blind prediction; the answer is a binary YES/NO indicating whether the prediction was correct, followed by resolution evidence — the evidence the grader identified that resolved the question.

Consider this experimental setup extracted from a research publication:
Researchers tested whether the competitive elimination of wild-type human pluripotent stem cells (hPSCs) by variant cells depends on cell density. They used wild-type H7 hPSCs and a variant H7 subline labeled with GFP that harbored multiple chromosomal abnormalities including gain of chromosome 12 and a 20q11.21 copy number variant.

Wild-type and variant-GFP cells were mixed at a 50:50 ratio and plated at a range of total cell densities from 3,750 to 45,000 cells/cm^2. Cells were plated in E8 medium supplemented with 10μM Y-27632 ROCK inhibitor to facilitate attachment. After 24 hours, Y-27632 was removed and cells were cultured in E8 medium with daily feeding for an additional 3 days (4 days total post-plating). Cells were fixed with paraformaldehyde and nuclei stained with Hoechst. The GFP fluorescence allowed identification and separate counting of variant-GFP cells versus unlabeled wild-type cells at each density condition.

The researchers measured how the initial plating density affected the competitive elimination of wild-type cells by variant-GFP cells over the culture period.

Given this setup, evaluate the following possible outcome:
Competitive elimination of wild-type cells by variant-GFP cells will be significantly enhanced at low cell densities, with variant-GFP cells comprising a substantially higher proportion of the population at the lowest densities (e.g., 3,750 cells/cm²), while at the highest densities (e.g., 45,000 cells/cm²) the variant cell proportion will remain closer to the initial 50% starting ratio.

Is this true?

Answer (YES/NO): NO